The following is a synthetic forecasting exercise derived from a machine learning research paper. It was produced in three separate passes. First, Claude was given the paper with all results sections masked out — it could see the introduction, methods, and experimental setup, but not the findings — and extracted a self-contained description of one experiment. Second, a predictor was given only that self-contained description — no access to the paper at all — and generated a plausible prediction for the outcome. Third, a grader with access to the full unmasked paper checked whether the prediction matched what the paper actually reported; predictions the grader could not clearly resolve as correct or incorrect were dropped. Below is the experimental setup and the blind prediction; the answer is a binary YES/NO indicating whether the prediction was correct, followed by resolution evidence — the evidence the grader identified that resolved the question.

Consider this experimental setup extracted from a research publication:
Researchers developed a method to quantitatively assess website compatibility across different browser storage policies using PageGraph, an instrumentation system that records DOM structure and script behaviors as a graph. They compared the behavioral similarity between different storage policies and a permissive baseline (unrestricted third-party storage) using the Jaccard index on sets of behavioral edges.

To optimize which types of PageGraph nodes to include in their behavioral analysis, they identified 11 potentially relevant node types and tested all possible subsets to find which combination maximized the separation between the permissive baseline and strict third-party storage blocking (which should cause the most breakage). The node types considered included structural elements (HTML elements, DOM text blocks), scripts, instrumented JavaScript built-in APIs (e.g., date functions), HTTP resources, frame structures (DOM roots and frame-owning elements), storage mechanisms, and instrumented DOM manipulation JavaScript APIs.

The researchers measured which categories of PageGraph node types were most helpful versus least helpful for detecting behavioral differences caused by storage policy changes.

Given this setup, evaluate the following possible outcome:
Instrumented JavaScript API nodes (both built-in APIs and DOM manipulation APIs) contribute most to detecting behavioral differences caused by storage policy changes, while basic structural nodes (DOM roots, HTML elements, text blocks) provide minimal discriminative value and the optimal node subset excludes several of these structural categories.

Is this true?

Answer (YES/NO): NO